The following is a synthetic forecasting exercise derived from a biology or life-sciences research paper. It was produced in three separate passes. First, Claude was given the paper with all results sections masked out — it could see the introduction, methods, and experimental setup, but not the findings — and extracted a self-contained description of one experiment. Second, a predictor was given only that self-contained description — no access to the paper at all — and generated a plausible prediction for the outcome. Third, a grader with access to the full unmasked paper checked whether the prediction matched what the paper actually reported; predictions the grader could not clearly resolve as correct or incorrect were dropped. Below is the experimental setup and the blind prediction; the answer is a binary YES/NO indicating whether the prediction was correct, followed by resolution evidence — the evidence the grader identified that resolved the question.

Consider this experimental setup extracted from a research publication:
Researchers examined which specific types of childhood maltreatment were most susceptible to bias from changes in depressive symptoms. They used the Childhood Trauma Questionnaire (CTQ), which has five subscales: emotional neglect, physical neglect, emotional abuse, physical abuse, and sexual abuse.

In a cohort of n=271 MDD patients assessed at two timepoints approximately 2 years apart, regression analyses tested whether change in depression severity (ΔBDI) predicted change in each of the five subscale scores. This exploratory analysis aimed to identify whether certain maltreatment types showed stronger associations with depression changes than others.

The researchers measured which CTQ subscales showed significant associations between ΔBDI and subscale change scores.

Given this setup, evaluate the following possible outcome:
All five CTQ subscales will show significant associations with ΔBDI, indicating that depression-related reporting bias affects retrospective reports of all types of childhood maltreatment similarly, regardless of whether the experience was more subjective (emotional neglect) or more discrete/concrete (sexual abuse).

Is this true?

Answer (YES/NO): NO